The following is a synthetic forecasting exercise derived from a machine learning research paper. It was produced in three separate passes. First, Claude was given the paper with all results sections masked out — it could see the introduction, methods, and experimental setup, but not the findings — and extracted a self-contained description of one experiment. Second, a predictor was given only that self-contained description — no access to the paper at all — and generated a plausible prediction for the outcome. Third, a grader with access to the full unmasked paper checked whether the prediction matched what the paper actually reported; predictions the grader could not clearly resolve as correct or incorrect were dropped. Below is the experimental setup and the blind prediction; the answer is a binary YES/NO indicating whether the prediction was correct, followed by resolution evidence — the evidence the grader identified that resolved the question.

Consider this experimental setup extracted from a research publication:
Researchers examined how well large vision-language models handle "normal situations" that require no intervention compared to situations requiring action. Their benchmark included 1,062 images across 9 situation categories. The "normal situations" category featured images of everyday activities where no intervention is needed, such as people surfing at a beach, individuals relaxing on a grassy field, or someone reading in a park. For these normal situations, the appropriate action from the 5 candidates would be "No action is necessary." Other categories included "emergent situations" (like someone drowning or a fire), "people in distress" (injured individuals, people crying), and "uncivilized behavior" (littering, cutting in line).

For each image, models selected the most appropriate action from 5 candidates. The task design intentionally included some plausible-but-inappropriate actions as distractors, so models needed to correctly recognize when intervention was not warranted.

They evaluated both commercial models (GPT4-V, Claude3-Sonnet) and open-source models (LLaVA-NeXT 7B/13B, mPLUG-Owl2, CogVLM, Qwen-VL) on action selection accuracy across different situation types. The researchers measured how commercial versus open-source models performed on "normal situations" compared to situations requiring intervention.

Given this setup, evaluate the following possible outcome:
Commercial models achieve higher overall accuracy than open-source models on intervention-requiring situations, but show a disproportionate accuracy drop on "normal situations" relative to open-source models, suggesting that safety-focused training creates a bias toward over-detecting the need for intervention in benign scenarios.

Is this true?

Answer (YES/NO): NO